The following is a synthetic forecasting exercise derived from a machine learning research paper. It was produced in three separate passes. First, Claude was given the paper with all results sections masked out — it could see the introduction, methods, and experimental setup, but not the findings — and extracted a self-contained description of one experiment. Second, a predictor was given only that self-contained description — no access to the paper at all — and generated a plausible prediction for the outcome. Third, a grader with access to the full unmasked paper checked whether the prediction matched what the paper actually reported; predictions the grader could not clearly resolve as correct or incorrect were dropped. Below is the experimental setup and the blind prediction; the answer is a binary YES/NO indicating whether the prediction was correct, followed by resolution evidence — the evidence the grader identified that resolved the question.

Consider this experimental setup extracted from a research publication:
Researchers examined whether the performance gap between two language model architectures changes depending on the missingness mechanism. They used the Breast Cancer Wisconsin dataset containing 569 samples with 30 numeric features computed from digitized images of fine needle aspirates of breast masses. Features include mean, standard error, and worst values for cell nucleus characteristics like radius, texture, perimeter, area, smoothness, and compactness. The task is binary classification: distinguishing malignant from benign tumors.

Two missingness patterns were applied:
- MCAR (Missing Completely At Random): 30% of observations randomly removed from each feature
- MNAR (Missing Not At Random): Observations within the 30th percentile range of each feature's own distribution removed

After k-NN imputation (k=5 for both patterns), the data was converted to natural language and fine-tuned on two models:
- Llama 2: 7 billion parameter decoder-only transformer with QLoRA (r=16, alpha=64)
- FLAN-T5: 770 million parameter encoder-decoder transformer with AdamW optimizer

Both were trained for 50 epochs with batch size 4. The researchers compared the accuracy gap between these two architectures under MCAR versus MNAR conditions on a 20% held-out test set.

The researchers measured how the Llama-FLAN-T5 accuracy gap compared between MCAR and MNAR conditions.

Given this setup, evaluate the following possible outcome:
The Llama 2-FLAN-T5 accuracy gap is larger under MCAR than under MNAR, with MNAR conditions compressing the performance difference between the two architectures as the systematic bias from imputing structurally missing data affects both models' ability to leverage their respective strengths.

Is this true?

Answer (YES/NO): NO